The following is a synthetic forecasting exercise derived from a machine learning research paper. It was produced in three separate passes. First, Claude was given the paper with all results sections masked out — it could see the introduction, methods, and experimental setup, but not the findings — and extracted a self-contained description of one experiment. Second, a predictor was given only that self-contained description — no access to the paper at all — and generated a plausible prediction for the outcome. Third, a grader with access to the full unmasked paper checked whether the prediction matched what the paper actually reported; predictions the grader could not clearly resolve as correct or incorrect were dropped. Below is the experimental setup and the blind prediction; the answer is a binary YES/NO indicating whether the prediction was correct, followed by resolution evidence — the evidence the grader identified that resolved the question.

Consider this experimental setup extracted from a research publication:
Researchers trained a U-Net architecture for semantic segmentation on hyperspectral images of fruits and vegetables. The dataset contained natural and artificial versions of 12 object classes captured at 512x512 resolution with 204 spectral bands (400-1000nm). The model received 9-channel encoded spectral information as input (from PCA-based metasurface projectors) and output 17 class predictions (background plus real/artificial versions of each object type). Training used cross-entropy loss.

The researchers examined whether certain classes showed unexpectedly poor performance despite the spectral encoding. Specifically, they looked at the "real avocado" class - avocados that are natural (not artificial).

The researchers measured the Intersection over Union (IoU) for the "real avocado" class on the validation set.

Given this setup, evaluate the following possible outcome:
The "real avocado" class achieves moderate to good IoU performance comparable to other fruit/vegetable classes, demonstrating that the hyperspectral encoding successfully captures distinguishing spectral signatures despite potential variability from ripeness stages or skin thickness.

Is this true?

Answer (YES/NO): NO